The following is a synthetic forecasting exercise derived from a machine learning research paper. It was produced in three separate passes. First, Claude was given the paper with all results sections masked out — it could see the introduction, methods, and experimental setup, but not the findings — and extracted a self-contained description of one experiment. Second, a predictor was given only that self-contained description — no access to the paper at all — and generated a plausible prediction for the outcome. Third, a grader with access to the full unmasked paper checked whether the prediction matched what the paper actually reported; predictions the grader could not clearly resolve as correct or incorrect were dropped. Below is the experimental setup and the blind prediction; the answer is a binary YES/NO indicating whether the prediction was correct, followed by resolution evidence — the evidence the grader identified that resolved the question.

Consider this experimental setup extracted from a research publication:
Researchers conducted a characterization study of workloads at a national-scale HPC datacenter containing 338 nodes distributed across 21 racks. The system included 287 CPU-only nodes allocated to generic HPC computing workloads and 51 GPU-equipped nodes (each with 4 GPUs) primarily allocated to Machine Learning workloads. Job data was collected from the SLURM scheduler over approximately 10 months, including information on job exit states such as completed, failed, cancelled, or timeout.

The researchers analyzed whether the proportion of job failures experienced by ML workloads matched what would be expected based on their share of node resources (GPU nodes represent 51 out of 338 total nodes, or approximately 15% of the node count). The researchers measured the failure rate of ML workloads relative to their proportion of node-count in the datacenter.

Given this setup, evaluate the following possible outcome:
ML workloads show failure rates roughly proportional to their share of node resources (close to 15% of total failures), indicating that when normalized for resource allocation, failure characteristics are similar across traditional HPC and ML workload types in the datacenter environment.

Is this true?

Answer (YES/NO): NO